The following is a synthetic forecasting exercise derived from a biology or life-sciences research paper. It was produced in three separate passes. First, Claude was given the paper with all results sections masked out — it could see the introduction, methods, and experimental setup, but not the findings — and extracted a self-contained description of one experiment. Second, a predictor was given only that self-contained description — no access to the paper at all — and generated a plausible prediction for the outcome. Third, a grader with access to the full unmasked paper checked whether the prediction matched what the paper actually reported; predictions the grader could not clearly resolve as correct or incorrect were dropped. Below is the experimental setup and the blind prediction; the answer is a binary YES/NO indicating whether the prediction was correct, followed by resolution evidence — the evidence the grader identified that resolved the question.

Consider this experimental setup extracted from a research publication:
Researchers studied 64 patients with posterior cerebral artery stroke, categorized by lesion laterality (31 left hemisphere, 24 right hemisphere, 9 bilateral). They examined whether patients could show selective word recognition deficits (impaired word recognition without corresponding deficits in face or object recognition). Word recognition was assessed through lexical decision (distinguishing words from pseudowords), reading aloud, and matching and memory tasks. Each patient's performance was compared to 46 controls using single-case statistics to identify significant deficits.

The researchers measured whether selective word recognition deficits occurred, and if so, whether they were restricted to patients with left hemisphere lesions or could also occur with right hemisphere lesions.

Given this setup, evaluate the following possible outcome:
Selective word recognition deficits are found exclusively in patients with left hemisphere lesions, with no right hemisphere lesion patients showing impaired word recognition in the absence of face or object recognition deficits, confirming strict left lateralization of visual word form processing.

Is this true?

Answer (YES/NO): NO